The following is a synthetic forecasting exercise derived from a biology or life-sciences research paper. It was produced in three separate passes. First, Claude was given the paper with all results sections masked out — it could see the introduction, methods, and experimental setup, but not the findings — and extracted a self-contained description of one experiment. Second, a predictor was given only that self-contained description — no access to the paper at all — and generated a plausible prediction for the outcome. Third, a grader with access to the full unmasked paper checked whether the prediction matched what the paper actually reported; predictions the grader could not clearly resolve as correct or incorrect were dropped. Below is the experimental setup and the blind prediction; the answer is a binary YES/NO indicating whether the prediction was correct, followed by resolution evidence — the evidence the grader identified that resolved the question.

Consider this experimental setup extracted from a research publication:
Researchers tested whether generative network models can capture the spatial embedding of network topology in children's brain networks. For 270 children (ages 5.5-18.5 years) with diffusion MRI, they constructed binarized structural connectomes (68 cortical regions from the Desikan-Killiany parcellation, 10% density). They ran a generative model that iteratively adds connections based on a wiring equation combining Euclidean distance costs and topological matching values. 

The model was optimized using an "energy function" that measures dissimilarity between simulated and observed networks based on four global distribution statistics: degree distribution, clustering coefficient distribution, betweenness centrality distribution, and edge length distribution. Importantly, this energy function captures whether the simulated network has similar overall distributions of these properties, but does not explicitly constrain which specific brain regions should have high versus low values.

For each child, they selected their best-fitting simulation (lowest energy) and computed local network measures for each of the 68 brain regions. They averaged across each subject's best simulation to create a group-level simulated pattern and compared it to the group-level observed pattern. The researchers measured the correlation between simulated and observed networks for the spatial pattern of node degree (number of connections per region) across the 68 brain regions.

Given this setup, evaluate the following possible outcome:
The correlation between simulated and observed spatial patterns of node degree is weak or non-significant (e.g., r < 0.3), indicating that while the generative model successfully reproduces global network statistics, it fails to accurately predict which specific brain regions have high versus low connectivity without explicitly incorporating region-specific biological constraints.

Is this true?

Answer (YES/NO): NO